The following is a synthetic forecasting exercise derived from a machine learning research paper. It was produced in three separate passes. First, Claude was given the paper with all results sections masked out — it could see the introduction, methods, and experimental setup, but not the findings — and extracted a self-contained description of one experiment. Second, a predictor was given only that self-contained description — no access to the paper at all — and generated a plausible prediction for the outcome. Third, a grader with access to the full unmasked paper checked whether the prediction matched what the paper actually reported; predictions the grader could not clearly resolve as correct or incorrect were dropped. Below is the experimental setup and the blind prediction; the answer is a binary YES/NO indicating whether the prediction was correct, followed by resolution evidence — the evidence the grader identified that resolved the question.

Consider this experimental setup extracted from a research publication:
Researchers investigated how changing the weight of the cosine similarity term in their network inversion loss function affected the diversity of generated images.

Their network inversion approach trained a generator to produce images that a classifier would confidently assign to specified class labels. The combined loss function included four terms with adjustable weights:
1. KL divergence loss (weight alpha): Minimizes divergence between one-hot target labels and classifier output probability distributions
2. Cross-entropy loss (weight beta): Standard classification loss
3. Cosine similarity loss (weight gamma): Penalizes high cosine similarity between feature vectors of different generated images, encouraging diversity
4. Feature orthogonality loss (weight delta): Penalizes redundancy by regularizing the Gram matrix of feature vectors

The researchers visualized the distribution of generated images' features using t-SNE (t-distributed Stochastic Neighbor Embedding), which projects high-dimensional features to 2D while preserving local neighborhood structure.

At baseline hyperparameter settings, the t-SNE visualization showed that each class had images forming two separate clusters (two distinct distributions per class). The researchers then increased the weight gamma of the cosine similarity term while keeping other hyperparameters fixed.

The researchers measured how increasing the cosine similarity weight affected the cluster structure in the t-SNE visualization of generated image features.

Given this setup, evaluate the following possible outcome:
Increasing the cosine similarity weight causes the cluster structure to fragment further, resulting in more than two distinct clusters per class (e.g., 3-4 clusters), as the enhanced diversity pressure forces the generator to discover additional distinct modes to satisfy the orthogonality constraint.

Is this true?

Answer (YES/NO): YES